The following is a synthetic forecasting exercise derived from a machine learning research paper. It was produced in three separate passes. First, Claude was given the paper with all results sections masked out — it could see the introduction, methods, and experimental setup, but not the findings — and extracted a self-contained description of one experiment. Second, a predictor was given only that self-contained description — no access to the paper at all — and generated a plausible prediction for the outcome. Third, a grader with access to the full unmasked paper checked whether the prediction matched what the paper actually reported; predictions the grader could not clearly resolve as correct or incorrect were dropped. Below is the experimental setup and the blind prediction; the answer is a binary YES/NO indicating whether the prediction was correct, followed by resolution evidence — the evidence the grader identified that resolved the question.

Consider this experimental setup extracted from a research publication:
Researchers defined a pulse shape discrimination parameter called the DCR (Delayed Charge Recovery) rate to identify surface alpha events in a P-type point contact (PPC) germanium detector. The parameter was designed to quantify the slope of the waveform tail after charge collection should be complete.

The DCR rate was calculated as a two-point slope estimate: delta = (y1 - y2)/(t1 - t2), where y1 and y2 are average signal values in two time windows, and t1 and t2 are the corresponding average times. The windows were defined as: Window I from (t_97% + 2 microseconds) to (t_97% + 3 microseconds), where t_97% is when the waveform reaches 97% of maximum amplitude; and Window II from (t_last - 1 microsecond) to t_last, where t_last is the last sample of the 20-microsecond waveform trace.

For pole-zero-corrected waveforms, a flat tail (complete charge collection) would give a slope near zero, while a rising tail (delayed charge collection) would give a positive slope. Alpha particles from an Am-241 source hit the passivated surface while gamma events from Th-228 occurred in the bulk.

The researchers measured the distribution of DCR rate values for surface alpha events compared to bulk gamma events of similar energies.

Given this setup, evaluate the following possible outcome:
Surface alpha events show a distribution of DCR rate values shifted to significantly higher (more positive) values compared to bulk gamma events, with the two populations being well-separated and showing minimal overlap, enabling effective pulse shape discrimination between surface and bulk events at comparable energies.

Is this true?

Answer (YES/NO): NO